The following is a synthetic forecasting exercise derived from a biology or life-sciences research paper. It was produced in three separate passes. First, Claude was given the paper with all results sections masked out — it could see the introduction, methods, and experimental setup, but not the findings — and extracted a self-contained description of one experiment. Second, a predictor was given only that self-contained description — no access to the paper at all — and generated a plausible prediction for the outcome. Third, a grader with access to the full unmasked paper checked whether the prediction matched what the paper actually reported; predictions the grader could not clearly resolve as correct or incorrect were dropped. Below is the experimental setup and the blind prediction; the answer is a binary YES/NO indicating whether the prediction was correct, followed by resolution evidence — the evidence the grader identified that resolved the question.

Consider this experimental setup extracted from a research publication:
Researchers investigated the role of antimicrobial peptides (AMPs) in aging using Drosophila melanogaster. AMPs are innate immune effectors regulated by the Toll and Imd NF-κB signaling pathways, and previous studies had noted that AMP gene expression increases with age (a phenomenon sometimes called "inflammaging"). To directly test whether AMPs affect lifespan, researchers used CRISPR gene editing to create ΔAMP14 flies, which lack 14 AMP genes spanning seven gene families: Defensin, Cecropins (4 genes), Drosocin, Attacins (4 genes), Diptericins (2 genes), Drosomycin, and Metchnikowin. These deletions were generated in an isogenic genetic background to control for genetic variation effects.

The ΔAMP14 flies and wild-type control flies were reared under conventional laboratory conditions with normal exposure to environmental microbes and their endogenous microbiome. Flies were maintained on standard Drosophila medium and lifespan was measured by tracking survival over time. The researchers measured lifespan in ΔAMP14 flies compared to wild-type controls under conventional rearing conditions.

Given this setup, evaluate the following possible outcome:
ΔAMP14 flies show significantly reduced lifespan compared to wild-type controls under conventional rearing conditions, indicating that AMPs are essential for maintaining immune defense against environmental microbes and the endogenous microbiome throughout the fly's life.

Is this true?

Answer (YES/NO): YES